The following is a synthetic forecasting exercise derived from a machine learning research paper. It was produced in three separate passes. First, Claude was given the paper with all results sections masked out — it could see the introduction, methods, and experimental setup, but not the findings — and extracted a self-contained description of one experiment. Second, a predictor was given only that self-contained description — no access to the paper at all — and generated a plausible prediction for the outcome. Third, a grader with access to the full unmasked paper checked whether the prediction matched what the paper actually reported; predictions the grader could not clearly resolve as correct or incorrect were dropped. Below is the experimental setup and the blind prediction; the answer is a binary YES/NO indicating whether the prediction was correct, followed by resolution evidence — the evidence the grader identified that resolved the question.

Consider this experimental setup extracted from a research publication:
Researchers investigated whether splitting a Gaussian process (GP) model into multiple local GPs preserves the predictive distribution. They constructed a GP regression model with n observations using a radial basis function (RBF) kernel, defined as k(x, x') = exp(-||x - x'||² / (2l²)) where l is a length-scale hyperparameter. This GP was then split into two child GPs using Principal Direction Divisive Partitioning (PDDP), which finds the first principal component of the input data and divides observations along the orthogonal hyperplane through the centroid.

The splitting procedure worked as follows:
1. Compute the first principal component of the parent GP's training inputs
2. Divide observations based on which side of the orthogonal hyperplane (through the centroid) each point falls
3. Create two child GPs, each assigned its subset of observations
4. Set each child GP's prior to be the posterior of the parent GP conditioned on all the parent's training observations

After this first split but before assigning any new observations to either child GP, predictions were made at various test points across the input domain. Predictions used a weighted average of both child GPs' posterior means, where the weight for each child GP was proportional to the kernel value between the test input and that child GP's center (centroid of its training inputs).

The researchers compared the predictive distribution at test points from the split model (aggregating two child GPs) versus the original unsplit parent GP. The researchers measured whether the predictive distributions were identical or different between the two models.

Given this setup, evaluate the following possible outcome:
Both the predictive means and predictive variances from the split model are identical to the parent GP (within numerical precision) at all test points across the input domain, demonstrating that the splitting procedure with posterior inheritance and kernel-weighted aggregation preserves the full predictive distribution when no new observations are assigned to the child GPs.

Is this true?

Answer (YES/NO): YES